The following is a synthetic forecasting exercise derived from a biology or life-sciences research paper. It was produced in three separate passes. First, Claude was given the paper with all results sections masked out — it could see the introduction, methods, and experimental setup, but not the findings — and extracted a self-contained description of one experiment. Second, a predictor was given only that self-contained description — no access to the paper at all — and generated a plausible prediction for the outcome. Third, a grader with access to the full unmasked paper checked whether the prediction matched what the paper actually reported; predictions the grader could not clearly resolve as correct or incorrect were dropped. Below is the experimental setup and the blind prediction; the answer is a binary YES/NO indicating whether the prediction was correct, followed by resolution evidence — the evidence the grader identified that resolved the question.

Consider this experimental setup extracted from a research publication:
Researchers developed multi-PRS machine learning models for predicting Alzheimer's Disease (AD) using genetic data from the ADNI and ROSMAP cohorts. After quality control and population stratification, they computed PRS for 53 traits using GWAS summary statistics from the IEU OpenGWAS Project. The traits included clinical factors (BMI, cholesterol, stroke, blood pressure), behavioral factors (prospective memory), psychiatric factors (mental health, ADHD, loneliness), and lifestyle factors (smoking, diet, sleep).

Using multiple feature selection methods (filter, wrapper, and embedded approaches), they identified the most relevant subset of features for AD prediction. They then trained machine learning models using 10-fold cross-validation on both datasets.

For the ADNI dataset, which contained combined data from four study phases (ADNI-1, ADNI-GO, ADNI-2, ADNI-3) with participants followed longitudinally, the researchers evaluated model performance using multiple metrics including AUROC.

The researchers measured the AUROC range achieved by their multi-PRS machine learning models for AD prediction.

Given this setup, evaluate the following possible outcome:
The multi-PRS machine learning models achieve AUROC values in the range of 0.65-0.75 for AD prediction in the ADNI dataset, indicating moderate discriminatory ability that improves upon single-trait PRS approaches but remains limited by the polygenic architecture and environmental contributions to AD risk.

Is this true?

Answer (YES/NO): NO